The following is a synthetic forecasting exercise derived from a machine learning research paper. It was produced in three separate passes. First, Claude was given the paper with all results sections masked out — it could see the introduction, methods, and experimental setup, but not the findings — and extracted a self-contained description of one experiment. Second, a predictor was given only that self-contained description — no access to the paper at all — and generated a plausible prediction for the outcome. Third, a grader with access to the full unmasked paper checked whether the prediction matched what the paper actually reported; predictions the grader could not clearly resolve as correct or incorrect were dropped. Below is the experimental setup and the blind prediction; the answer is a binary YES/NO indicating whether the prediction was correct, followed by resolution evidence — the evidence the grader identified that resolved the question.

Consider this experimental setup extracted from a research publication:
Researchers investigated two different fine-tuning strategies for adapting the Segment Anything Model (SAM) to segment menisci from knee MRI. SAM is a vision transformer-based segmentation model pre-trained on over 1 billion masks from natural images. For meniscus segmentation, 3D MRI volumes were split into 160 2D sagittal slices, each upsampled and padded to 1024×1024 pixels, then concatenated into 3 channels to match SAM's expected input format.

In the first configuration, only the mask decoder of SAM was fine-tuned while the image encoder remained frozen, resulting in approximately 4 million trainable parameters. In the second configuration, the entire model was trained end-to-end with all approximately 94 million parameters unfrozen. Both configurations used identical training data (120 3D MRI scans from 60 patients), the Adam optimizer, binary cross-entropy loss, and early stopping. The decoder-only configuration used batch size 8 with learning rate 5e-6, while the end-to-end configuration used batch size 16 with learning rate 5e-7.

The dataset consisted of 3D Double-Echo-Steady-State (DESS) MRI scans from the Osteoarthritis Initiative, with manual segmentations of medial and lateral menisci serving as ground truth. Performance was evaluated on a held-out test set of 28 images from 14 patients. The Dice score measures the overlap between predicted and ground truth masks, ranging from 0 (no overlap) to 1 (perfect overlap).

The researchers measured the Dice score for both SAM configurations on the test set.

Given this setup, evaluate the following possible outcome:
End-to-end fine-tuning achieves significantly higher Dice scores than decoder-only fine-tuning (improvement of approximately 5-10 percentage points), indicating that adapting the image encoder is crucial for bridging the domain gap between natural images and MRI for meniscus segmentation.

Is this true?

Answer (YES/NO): YES